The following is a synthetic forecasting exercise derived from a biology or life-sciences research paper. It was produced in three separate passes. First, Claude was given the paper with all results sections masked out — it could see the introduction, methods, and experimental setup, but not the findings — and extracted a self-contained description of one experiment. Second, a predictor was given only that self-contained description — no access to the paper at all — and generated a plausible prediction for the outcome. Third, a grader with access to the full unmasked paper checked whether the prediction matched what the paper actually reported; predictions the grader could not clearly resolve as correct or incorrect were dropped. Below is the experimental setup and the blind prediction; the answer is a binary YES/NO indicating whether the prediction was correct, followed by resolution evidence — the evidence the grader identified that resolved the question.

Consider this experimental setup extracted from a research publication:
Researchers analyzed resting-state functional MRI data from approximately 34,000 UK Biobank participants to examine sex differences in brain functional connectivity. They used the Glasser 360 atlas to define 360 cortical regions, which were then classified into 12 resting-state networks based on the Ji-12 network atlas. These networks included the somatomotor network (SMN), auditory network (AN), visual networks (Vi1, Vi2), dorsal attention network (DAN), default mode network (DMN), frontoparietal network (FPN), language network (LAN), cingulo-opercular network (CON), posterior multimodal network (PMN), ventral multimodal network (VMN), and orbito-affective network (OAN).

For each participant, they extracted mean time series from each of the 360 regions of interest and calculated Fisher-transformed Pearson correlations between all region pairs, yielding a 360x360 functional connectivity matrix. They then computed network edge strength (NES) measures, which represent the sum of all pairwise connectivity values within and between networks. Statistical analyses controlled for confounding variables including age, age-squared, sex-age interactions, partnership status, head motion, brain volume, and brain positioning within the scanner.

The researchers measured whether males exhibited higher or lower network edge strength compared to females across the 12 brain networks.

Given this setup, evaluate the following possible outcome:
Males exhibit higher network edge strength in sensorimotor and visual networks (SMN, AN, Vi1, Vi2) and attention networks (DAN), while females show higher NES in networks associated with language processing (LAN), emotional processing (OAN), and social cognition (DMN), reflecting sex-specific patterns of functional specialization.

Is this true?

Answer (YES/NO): NO